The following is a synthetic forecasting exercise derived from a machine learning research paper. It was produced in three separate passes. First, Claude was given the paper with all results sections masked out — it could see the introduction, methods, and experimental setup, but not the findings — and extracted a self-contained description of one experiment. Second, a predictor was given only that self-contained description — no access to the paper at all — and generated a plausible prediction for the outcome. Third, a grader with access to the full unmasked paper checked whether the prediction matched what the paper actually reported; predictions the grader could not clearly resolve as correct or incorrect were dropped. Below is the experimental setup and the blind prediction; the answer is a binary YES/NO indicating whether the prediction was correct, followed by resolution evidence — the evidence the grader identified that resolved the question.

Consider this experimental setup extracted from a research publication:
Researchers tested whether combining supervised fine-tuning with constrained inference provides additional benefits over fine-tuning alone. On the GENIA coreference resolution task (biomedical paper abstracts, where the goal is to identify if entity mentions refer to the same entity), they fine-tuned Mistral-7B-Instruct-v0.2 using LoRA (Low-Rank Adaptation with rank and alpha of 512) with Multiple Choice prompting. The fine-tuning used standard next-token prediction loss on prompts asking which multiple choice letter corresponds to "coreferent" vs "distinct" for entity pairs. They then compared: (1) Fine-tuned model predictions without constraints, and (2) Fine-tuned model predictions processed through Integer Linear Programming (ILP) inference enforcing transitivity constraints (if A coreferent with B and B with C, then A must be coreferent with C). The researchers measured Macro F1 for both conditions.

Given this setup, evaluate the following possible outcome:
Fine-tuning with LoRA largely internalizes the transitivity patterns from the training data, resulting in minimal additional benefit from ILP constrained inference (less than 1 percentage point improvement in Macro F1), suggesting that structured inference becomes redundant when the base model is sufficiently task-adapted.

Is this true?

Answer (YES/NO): YES